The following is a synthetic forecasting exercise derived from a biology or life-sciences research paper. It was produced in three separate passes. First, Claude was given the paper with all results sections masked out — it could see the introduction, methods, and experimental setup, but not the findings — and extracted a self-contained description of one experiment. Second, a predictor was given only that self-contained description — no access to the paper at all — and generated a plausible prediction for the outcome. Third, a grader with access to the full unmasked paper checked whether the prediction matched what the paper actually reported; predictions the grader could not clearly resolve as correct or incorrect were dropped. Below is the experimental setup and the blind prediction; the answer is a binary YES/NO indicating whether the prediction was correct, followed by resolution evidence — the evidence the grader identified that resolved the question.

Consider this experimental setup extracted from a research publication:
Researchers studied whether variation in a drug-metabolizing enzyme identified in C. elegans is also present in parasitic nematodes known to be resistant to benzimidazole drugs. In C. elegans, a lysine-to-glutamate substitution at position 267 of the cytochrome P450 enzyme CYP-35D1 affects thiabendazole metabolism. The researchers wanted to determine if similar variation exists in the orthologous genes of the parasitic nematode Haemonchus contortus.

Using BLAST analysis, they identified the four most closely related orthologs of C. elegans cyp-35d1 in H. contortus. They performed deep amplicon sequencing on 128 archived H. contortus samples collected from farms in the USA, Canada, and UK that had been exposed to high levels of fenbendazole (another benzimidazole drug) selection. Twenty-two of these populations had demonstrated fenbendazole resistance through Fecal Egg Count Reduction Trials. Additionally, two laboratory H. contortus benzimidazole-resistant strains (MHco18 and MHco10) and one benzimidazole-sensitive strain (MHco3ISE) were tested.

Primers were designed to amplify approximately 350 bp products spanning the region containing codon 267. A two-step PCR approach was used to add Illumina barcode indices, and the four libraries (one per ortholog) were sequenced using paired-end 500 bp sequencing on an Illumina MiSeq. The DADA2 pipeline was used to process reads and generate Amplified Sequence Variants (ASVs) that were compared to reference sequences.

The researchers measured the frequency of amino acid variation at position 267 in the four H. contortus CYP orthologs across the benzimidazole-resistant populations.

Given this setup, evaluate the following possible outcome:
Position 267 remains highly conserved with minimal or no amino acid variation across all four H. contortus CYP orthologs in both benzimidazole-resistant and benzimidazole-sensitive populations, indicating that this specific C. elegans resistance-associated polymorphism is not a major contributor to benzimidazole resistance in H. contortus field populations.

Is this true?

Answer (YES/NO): YES